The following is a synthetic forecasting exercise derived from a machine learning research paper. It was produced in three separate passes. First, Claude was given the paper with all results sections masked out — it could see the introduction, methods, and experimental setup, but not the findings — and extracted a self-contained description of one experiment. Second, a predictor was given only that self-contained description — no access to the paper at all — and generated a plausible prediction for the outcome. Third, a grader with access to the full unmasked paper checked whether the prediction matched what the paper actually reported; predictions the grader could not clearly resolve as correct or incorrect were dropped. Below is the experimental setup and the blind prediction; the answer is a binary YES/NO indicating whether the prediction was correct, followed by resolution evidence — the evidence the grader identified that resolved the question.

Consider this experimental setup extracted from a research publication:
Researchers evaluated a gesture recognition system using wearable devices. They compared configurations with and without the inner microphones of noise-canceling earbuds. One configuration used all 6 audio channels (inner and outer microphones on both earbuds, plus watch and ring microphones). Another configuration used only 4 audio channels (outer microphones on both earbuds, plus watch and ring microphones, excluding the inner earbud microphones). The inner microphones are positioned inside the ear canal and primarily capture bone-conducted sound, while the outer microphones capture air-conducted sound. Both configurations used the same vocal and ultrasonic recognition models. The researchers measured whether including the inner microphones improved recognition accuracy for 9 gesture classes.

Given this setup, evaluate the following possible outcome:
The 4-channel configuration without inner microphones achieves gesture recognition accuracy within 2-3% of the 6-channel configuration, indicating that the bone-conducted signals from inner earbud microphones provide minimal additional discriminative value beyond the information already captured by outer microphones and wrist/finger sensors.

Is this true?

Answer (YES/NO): YES